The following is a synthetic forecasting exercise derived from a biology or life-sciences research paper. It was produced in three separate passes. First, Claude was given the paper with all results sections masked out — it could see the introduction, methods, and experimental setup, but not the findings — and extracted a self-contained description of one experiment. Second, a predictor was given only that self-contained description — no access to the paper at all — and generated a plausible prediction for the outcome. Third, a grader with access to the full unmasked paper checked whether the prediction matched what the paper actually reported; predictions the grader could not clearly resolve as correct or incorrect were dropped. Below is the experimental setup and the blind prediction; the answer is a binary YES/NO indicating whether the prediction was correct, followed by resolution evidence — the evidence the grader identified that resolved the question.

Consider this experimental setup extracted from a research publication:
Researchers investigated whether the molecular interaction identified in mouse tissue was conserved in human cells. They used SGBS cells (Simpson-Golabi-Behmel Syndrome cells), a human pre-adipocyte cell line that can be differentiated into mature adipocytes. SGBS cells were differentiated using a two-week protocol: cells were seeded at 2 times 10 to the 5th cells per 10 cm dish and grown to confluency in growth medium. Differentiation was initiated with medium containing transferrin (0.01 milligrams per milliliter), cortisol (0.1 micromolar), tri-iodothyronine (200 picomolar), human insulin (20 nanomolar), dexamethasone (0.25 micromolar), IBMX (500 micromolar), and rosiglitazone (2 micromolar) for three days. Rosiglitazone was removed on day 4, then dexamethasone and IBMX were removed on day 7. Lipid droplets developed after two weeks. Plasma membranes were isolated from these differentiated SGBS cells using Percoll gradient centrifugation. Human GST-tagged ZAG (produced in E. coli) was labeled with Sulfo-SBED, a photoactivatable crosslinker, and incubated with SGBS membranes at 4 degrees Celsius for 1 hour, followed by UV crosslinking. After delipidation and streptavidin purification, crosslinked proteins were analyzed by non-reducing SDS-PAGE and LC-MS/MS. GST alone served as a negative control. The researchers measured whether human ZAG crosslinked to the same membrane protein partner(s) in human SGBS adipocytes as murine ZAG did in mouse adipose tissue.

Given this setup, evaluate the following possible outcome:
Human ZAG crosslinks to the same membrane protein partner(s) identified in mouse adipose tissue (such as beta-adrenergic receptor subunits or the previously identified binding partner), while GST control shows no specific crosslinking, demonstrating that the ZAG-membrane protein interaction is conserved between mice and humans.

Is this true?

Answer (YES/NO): NO